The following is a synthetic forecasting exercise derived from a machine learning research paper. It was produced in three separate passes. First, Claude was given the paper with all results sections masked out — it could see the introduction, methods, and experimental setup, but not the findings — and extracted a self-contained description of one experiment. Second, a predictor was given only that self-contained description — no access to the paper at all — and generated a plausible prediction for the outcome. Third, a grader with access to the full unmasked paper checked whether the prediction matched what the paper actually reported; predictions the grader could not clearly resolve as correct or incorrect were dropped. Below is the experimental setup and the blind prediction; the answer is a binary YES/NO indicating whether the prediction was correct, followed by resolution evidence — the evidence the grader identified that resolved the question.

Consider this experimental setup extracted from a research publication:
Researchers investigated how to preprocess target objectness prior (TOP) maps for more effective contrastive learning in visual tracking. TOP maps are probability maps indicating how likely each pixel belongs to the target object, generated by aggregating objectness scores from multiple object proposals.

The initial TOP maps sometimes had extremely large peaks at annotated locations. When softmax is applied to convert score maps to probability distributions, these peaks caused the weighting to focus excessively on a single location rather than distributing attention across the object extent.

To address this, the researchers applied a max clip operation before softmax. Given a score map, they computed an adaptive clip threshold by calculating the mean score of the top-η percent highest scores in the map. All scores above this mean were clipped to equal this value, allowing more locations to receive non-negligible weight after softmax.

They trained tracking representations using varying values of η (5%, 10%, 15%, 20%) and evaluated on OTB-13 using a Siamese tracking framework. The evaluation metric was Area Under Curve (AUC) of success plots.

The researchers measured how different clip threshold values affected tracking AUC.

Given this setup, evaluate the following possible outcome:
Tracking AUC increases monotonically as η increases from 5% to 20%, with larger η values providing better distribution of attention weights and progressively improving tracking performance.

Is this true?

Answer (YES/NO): NO